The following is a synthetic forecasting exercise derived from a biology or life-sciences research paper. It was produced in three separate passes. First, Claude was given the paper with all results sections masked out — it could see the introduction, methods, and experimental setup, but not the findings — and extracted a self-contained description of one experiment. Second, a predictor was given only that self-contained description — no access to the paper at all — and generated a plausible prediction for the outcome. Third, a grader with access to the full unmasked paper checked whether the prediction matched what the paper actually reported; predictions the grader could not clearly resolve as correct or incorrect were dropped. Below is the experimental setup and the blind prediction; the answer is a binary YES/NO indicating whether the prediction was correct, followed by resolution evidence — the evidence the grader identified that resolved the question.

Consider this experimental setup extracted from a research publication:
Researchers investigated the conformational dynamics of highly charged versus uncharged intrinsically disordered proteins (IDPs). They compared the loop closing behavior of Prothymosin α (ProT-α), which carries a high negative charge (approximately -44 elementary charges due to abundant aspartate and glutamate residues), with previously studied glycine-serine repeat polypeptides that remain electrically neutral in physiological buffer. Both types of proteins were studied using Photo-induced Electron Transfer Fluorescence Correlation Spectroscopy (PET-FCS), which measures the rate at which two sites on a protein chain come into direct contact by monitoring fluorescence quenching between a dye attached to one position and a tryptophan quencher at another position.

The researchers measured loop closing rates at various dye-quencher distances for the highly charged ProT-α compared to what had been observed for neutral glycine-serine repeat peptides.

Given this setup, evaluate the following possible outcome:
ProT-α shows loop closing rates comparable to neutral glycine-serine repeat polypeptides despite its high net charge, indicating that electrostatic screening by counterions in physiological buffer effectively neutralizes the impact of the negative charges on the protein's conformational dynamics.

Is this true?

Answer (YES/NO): NO